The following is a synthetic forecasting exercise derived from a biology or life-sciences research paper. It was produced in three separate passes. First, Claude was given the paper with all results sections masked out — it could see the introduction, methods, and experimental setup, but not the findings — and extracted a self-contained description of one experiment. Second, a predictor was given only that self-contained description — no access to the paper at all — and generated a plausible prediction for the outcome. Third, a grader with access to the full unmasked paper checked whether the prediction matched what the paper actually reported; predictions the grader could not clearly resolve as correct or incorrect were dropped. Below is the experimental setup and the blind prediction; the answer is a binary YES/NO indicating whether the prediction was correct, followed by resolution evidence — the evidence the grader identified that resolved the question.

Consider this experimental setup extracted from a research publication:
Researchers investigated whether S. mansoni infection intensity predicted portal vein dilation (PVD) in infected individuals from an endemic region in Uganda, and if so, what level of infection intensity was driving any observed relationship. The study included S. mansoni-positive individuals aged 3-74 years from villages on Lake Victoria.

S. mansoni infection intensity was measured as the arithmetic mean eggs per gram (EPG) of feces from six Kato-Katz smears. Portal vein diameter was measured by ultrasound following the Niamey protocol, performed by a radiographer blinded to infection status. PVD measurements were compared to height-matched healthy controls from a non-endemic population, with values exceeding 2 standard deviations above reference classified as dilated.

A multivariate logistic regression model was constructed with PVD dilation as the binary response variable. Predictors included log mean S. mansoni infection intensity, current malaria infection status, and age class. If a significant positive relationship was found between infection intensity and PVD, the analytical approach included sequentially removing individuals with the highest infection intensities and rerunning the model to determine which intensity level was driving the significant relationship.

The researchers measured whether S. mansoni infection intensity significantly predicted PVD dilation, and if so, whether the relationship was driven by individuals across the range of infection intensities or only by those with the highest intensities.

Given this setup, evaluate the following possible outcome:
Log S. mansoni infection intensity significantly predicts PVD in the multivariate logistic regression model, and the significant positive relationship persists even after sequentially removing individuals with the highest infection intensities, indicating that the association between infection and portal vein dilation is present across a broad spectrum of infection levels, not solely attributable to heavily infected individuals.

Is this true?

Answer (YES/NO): NO